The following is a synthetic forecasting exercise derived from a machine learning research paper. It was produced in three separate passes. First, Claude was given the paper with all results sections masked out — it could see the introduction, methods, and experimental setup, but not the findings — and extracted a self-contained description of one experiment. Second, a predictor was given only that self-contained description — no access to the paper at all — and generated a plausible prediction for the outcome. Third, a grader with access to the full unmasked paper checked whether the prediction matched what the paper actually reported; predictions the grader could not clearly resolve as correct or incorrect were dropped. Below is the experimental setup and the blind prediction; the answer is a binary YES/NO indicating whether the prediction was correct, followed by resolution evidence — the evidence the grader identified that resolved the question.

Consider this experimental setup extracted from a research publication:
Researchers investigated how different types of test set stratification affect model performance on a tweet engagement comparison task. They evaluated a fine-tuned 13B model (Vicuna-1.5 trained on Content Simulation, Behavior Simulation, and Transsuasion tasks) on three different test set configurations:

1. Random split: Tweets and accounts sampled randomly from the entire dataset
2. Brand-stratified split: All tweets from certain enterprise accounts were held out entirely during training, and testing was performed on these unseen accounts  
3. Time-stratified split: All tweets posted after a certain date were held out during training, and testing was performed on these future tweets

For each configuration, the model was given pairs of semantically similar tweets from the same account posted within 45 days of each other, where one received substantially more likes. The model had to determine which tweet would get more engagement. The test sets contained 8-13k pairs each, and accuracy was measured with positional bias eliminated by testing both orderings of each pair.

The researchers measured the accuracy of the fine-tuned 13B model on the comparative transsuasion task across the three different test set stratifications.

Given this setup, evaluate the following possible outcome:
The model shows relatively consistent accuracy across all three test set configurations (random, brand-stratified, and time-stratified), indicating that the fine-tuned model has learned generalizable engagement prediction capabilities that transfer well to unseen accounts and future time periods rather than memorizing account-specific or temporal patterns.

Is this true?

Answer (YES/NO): YES